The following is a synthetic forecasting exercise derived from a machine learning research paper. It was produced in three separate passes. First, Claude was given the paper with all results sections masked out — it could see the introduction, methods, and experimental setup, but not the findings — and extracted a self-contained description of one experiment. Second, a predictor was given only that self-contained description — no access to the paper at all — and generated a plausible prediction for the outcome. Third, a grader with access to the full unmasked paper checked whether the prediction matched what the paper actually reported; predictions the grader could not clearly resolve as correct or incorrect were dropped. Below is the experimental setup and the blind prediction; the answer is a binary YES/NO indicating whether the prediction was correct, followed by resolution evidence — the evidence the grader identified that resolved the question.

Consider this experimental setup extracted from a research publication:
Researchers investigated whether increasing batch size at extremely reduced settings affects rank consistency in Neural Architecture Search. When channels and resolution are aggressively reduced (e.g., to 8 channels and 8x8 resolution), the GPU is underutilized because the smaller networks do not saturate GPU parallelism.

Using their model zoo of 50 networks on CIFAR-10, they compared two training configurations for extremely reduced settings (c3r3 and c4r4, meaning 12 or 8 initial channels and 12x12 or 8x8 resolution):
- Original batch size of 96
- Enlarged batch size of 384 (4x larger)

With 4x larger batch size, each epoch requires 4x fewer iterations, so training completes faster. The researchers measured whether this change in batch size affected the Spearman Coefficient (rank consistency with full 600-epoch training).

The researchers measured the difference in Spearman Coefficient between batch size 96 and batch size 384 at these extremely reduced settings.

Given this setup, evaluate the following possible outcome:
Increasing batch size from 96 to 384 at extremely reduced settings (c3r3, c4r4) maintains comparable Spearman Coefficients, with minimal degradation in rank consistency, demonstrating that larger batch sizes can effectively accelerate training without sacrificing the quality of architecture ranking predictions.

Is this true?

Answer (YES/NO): YES